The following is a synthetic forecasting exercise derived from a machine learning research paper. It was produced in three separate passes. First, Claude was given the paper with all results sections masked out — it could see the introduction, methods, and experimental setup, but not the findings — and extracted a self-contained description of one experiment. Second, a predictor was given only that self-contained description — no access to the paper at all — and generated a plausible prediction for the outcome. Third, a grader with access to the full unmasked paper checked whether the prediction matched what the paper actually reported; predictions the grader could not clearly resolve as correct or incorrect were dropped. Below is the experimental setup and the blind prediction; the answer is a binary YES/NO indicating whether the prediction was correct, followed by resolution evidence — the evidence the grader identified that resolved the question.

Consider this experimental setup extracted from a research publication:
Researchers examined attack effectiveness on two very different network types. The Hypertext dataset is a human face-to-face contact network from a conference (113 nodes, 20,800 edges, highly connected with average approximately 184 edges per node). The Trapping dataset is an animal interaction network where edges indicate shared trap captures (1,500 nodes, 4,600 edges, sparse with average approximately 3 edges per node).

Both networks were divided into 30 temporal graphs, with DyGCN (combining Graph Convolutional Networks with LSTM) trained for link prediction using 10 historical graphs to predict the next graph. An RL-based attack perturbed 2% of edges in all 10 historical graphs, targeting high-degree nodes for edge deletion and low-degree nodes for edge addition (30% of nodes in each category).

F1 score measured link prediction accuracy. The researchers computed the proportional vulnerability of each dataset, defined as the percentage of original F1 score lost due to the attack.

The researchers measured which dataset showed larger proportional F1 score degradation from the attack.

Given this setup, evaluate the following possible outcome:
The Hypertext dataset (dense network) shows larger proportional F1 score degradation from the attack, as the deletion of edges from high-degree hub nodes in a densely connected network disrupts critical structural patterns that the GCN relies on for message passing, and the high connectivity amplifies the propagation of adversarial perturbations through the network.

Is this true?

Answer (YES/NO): NO